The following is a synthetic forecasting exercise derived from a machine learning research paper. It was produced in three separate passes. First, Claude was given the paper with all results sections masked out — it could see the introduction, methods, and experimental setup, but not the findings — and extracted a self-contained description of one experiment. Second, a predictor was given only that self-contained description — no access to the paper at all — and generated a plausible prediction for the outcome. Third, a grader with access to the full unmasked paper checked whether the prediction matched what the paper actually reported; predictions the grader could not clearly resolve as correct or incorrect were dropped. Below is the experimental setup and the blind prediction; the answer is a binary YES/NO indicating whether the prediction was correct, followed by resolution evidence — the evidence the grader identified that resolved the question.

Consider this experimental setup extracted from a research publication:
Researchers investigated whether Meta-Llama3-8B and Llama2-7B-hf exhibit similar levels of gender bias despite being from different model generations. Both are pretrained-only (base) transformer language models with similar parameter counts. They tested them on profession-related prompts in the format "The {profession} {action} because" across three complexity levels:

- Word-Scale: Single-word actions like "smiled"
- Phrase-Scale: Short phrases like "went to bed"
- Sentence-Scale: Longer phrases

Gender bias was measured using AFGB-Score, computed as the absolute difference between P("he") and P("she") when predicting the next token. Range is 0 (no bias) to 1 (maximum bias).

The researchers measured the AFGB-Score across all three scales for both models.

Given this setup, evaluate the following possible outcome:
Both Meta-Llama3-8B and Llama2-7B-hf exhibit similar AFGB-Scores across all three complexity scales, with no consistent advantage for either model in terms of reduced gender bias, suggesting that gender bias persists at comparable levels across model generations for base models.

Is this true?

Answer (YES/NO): YES